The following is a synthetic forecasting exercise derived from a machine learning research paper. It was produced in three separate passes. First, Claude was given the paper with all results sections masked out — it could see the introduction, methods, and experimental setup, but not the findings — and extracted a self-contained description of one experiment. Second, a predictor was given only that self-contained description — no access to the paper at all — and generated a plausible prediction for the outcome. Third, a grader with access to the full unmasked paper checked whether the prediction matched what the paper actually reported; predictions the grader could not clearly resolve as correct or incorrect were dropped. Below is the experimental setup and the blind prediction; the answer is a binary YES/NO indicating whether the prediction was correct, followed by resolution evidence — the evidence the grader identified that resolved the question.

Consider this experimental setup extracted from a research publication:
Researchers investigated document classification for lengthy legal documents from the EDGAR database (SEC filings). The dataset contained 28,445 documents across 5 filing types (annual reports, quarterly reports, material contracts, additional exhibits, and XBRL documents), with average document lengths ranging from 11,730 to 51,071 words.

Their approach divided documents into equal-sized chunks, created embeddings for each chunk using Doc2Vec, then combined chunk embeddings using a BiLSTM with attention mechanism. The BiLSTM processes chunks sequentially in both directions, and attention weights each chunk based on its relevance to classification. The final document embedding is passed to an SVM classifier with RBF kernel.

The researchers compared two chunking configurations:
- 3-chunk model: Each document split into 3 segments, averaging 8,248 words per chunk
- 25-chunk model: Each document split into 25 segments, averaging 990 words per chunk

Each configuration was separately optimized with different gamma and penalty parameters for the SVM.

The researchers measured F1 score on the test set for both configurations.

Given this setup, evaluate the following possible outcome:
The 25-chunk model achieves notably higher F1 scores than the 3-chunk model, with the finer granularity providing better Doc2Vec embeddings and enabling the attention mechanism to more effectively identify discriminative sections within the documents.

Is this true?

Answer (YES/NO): NO